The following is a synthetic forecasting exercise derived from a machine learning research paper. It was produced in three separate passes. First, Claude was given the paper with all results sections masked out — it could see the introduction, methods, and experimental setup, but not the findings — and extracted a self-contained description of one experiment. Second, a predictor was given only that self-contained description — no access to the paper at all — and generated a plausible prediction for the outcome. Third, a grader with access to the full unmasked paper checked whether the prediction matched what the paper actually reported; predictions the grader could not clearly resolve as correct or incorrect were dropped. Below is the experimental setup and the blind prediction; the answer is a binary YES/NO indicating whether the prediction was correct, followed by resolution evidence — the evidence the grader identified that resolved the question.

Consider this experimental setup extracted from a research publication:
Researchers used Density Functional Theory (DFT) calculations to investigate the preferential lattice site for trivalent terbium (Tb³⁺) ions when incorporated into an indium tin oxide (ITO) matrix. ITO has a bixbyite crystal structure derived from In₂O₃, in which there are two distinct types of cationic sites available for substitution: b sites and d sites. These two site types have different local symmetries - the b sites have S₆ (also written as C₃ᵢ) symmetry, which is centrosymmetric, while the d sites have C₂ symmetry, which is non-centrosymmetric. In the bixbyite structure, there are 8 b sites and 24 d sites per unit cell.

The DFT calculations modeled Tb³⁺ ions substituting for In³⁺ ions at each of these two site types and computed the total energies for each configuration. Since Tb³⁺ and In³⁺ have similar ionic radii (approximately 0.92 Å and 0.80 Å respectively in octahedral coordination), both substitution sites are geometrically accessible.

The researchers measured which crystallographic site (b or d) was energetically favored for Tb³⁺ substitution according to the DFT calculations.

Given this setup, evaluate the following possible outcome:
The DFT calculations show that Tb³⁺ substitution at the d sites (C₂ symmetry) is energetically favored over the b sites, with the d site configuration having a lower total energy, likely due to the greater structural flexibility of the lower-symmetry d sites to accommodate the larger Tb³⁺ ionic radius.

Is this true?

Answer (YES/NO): YES